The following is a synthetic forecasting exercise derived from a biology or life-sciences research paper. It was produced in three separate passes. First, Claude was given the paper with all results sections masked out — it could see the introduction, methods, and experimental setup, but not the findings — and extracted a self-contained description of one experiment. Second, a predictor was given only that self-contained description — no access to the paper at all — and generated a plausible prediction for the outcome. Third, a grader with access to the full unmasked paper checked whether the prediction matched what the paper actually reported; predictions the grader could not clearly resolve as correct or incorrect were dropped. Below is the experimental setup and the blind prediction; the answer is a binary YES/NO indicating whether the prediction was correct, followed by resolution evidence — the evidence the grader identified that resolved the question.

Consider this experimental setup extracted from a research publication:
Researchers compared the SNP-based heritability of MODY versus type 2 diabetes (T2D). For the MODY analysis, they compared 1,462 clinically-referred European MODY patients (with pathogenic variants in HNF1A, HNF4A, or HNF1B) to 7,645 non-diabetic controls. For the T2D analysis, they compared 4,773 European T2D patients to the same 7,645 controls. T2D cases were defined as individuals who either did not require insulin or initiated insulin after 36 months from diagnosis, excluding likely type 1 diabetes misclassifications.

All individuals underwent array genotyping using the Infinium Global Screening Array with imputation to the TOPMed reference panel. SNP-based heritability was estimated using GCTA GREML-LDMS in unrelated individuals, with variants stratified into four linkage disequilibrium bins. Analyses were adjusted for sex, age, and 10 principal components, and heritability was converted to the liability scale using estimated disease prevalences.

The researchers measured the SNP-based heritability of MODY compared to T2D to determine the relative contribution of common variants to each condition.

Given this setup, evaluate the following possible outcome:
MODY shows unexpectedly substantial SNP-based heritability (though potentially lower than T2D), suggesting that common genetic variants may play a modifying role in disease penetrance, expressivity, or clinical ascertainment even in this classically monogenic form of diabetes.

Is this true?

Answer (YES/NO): YES